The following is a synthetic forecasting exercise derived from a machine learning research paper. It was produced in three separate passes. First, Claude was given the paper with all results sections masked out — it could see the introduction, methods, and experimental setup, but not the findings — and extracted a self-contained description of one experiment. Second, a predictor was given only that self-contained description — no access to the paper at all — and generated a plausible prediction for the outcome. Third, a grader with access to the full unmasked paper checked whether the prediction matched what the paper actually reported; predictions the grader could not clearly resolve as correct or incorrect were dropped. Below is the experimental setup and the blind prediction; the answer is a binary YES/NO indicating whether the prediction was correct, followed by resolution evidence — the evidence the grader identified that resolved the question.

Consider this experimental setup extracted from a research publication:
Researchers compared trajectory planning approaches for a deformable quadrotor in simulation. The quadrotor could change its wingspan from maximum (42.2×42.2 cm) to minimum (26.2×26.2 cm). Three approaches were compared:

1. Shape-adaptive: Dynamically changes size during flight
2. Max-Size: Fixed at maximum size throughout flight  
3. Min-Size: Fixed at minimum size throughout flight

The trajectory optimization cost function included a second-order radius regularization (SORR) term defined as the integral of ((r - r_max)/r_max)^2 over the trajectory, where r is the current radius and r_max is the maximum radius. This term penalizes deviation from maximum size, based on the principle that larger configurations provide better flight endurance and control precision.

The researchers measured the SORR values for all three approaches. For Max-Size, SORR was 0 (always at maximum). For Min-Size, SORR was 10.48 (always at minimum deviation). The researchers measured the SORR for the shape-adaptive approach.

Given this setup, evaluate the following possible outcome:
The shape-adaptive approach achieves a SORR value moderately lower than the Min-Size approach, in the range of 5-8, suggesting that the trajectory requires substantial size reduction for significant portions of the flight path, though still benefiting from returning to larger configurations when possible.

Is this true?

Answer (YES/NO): NO